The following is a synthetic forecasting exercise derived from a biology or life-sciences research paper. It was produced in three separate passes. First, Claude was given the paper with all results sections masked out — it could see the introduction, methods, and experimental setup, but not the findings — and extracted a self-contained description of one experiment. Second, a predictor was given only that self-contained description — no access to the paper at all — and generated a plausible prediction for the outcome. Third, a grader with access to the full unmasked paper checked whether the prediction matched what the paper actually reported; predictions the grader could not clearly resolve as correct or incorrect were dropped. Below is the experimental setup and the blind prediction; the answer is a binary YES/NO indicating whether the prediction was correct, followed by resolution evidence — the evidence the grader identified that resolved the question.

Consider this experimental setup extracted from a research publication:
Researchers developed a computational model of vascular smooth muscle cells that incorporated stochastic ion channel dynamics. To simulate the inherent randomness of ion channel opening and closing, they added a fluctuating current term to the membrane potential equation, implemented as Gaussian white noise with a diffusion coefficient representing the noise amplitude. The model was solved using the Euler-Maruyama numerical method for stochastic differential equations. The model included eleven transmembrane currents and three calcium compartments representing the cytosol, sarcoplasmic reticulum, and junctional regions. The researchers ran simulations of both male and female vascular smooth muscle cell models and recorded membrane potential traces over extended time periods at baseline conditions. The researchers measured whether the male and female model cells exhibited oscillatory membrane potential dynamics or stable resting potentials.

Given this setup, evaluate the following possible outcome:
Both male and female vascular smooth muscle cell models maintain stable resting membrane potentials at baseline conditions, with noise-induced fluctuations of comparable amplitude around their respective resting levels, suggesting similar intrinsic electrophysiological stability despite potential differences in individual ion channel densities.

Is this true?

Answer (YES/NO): NO